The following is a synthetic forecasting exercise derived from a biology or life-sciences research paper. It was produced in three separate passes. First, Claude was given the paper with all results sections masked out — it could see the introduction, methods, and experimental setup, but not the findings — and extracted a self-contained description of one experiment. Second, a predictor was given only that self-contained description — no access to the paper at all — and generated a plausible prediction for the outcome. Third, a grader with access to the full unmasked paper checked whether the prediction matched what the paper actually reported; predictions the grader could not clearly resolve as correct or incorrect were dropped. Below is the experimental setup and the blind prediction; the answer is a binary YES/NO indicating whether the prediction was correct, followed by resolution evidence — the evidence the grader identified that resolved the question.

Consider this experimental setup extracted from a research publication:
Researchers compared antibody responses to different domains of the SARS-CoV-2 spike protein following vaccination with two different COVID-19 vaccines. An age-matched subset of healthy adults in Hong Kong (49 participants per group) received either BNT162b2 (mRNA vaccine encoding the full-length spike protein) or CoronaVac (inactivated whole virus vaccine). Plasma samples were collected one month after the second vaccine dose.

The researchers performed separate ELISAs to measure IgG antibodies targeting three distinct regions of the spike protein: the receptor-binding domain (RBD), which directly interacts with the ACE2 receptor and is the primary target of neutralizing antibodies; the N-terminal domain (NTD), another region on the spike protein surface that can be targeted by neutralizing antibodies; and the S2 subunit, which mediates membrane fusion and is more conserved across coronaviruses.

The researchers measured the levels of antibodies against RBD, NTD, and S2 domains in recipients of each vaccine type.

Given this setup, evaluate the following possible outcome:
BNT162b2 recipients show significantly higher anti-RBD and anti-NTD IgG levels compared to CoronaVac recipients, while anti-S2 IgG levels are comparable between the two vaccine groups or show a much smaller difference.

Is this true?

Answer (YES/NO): NO